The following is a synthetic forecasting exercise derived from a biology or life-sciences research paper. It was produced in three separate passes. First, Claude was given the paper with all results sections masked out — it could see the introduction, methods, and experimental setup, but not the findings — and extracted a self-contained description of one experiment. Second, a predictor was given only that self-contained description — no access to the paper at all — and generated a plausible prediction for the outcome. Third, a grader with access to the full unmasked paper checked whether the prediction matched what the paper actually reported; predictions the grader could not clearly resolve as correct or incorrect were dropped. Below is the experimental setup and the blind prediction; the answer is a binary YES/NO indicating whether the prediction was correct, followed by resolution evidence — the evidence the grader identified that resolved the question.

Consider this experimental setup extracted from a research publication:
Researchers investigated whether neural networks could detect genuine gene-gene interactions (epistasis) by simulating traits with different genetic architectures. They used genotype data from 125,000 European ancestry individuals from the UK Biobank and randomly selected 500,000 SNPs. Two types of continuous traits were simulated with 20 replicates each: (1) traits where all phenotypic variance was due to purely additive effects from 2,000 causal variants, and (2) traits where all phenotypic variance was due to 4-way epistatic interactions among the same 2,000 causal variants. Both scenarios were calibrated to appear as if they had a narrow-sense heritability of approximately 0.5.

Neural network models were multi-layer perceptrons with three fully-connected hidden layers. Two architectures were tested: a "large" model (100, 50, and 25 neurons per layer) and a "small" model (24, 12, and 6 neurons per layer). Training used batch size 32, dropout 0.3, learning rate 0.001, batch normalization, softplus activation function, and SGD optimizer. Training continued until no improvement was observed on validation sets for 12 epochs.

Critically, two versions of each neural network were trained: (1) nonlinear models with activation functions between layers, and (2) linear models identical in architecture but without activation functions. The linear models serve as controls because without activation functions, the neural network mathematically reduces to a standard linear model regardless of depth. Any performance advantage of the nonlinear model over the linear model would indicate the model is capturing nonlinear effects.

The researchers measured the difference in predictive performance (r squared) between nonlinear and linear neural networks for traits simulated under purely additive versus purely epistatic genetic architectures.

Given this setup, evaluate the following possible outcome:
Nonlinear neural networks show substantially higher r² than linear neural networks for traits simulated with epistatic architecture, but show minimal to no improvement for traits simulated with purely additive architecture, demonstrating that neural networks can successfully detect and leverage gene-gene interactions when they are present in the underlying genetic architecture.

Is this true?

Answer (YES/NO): NO